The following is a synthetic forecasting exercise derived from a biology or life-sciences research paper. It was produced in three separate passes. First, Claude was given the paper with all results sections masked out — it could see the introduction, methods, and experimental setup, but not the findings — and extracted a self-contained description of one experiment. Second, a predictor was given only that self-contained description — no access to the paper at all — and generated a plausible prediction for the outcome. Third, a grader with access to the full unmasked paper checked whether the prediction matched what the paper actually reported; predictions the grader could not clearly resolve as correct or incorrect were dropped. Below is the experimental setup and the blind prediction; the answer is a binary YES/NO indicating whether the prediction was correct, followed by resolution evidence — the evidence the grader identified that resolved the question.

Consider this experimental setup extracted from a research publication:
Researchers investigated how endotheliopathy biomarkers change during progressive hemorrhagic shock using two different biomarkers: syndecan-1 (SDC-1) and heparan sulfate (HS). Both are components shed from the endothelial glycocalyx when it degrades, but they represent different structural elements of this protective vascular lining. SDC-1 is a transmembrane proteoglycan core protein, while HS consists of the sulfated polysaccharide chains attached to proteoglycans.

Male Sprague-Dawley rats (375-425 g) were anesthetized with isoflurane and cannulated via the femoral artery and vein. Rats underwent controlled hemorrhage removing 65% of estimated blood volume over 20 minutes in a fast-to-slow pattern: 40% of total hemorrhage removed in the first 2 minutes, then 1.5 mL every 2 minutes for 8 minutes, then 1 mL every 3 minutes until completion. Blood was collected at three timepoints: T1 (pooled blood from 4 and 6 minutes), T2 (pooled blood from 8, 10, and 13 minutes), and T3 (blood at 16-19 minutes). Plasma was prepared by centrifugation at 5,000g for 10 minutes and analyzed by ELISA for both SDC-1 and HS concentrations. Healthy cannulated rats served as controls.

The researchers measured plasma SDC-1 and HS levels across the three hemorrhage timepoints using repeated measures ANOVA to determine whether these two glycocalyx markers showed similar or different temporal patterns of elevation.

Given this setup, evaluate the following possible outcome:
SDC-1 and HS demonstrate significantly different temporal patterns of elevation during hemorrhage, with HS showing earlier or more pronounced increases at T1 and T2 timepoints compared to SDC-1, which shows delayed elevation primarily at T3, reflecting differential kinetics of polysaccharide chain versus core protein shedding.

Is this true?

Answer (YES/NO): NO